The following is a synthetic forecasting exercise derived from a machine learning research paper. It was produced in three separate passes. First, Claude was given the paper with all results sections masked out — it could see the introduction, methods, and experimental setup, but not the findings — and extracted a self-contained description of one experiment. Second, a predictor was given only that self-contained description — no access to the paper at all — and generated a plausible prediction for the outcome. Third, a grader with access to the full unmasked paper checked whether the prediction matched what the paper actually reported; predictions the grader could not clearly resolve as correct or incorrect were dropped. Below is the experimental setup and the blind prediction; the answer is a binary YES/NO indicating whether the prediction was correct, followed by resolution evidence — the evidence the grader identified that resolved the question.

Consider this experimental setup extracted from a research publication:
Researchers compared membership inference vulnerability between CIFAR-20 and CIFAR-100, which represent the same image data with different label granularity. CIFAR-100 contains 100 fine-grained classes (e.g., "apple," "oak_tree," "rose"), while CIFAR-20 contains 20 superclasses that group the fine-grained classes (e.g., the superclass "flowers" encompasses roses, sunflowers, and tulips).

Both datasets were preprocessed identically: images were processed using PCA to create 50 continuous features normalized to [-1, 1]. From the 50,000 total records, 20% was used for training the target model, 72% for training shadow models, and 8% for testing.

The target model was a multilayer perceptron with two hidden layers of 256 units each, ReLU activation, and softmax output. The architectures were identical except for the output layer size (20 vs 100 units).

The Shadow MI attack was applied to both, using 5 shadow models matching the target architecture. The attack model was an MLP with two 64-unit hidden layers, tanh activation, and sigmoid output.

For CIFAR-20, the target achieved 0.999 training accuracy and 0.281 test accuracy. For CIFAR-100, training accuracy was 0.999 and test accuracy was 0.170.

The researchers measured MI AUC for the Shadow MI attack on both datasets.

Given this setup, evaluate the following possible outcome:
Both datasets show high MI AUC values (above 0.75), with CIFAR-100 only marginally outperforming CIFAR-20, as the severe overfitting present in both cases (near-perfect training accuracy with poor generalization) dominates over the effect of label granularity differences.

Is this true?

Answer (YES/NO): YES